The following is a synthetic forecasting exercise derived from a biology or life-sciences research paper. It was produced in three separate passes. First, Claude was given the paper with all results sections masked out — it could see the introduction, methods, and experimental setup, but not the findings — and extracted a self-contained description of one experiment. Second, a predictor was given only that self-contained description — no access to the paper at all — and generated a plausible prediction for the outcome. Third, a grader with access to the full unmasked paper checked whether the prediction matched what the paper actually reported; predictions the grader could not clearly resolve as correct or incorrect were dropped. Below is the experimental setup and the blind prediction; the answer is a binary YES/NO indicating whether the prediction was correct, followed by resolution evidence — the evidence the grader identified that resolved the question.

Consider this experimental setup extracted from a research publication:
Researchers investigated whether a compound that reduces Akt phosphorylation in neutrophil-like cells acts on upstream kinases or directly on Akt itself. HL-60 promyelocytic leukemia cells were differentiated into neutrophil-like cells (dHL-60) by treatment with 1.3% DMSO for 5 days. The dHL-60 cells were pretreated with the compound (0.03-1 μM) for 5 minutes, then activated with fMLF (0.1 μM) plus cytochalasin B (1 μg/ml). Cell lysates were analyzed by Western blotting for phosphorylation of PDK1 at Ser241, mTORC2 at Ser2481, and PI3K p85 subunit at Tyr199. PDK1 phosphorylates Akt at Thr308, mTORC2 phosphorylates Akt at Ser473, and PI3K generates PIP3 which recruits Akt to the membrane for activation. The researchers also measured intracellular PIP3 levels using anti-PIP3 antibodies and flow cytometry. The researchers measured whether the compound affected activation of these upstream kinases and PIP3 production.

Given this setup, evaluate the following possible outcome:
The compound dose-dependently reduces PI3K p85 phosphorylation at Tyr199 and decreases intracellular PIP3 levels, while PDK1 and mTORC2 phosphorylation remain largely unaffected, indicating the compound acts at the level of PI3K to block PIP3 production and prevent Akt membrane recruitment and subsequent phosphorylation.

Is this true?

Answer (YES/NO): NO